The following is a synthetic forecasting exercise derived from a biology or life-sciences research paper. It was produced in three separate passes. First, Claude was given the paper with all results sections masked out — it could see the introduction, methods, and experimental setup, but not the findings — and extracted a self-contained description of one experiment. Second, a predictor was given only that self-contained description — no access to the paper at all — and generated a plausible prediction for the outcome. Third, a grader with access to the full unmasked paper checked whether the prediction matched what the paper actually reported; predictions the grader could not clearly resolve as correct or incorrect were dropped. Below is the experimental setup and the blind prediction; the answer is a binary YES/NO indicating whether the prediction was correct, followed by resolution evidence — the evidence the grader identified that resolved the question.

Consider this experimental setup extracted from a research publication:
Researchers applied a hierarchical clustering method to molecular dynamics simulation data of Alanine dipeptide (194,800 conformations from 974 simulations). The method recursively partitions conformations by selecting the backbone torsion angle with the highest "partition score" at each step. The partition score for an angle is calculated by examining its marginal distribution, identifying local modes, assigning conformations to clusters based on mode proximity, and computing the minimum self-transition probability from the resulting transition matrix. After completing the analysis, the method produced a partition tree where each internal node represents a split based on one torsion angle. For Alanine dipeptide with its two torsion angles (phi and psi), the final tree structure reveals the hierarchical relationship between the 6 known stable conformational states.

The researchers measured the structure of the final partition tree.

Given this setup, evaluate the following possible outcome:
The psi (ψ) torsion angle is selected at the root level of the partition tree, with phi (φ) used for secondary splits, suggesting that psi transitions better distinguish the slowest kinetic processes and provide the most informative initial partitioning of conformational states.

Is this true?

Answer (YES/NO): YES